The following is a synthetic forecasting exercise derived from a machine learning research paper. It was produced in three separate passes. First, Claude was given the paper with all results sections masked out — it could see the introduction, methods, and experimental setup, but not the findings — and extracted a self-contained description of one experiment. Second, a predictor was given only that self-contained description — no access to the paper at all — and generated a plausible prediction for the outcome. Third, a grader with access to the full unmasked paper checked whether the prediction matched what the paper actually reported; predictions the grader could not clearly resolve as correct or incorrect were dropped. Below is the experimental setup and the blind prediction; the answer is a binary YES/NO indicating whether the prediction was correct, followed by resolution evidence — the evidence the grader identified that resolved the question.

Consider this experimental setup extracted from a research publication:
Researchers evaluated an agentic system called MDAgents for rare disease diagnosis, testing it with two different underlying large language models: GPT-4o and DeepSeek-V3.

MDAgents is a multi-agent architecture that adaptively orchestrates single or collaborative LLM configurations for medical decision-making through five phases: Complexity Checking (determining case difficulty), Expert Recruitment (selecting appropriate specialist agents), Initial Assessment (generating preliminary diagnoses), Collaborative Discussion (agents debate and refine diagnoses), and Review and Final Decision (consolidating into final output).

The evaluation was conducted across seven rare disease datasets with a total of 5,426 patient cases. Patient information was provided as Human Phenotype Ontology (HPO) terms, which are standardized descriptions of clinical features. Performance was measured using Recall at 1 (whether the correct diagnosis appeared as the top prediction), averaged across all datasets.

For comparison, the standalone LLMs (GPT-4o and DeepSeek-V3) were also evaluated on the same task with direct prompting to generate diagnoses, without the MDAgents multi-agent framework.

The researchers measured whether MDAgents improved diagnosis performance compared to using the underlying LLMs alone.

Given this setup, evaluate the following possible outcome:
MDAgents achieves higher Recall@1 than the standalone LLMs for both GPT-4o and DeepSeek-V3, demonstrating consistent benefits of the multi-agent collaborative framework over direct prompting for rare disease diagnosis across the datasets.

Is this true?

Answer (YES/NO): NO